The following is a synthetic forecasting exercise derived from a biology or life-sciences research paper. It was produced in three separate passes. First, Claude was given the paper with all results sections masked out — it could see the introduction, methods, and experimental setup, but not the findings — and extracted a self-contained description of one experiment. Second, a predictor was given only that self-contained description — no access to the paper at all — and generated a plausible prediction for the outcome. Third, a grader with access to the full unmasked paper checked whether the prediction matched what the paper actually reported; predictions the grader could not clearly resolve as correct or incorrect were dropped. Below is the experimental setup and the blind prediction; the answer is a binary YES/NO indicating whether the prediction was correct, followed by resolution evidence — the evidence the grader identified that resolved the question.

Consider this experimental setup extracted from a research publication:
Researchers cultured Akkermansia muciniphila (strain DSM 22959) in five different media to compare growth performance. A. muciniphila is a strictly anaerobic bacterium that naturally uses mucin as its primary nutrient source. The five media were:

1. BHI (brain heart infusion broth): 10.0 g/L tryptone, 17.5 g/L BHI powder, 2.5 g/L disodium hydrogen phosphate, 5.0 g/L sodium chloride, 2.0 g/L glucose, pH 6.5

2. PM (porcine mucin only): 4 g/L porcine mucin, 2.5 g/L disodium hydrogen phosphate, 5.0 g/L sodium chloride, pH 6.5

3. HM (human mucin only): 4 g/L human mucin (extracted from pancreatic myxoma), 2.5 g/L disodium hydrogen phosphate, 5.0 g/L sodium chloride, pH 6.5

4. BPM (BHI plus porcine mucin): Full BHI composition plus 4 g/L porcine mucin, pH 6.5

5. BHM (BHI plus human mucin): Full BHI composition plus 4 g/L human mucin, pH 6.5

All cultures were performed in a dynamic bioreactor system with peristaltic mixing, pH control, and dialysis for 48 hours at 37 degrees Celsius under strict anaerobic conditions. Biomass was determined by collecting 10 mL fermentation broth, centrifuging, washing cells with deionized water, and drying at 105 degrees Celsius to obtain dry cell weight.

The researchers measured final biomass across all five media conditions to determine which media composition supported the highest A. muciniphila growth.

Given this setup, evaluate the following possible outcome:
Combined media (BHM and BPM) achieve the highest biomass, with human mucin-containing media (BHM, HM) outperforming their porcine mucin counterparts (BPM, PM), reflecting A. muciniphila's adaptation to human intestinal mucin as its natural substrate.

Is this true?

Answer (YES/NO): NO